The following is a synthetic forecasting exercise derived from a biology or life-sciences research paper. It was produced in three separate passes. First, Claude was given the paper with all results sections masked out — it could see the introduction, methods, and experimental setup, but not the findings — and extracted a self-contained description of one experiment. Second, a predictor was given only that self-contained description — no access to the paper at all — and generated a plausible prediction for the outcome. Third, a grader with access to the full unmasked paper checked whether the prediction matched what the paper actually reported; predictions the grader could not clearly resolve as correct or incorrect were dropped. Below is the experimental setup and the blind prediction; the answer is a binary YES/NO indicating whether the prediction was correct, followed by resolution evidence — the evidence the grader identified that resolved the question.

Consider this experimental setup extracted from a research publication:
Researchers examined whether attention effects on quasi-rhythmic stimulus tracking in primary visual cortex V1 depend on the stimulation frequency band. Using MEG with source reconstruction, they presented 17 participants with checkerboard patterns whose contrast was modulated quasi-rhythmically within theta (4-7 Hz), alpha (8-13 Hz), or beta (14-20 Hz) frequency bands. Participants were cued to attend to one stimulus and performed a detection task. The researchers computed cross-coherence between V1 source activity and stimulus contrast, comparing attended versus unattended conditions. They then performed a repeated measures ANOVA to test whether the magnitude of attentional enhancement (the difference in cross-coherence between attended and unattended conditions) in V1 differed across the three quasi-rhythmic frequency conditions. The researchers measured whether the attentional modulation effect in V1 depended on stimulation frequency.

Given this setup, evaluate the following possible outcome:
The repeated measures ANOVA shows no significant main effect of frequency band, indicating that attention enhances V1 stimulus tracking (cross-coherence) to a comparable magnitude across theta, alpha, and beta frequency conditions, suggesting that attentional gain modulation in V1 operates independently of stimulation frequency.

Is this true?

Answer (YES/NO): YES